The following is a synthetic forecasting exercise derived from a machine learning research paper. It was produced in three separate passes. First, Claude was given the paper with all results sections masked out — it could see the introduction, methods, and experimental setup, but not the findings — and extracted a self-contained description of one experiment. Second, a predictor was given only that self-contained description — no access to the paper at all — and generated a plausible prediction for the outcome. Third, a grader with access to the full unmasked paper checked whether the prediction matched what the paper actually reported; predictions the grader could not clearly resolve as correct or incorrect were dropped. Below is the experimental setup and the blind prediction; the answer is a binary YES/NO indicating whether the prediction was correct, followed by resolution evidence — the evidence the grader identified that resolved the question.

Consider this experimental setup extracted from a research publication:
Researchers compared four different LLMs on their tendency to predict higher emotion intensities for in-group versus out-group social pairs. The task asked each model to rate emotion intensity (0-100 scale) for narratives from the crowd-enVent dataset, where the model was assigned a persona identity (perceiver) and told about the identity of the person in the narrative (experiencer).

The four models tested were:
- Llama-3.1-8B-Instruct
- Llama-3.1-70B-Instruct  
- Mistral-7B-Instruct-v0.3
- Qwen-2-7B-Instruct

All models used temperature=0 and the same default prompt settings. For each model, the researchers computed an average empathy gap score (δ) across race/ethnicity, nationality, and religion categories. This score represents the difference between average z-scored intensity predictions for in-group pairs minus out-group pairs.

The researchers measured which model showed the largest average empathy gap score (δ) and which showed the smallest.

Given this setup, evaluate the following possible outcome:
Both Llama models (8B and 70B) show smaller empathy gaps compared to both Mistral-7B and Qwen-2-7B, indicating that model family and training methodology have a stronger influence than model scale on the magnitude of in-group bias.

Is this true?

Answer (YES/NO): NO